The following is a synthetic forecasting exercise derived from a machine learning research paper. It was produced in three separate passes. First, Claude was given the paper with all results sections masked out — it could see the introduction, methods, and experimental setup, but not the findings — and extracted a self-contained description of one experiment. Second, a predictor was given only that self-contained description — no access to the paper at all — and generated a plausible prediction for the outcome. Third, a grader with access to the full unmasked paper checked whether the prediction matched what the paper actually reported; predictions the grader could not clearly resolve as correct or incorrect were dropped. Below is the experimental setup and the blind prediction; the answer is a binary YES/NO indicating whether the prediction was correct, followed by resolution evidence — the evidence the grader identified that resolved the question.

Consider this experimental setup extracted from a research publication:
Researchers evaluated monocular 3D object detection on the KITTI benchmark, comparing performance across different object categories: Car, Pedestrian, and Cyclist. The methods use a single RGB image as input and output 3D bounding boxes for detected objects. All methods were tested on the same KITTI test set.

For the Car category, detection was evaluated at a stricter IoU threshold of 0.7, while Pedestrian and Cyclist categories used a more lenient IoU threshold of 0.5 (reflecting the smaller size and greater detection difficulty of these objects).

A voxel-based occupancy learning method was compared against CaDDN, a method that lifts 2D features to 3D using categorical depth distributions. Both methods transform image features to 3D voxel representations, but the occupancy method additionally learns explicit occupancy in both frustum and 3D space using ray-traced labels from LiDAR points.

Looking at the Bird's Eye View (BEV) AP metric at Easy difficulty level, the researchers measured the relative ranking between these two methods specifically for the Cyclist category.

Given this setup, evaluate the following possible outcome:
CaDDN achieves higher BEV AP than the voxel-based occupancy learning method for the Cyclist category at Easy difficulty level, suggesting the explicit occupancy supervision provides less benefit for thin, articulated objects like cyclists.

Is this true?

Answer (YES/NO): YES